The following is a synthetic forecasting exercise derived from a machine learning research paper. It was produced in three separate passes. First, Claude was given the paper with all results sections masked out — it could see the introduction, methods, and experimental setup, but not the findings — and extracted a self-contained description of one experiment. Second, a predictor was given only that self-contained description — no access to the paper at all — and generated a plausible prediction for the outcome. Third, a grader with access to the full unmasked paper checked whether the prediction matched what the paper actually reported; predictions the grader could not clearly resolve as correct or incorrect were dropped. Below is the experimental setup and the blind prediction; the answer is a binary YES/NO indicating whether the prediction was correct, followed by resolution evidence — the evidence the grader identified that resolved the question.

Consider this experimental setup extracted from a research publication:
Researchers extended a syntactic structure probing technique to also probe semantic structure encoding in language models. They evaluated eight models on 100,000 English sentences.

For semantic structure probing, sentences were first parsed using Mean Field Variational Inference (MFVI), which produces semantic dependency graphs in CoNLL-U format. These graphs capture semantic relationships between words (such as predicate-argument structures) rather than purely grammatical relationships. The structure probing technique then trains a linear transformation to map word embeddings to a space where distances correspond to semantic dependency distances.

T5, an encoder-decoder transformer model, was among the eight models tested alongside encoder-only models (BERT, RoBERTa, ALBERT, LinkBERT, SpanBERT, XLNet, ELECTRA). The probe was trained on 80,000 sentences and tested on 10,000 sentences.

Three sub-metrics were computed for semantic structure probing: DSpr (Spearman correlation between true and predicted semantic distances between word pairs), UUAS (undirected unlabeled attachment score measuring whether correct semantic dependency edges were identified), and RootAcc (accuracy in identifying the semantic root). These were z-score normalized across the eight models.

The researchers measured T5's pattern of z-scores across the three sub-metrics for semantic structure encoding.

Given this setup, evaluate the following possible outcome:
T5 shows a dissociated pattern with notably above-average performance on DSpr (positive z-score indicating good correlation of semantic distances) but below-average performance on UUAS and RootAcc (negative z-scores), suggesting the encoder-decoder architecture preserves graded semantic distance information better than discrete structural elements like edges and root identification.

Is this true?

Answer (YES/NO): NO